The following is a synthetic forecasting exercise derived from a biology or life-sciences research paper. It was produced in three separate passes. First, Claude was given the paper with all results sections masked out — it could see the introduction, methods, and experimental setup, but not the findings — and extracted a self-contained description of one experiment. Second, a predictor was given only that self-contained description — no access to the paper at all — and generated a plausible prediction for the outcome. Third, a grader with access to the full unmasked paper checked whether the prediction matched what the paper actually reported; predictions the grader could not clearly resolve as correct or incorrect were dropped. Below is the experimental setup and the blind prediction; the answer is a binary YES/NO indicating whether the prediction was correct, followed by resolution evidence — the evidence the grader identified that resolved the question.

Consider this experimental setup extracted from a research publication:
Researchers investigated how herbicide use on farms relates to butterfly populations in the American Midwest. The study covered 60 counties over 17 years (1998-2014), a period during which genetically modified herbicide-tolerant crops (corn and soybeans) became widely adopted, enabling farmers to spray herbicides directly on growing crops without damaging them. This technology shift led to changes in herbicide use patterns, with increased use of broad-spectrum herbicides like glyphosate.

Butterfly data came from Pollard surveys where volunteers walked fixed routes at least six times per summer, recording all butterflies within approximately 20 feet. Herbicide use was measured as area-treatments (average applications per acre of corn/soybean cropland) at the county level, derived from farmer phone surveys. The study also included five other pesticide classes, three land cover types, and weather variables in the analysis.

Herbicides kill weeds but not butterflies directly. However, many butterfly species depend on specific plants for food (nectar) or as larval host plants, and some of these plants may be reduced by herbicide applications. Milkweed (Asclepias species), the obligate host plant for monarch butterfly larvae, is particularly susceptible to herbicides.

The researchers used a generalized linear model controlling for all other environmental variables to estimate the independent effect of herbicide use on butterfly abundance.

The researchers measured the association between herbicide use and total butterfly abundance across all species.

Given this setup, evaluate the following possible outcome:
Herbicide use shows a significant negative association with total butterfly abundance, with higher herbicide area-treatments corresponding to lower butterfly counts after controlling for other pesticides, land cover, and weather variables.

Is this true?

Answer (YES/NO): NO